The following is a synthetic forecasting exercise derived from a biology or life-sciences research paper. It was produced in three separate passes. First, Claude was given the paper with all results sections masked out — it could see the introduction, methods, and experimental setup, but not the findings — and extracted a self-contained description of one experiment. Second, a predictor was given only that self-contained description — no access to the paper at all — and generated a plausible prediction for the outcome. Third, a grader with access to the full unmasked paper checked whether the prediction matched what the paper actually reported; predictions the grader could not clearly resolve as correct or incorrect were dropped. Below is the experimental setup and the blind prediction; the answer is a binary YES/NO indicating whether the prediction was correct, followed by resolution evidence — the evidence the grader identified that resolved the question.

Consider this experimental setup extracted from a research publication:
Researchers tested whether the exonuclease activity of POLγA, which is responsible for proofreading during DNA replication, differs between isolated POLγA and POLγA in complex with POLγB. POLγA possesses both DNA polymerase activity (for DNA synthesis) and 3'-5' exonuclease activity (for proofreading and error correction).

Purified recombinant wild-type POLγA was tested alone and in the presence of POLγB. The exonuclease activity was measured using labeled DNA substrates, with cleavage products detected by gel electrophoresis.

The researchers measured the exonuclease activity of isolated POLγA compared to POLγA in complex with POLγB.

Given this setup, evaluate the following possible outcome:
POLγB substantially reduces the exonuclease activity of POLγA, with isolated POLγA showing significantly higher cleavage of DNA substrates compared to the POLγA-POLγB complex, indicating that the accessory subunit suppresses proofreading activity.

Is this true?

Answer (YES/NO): YES